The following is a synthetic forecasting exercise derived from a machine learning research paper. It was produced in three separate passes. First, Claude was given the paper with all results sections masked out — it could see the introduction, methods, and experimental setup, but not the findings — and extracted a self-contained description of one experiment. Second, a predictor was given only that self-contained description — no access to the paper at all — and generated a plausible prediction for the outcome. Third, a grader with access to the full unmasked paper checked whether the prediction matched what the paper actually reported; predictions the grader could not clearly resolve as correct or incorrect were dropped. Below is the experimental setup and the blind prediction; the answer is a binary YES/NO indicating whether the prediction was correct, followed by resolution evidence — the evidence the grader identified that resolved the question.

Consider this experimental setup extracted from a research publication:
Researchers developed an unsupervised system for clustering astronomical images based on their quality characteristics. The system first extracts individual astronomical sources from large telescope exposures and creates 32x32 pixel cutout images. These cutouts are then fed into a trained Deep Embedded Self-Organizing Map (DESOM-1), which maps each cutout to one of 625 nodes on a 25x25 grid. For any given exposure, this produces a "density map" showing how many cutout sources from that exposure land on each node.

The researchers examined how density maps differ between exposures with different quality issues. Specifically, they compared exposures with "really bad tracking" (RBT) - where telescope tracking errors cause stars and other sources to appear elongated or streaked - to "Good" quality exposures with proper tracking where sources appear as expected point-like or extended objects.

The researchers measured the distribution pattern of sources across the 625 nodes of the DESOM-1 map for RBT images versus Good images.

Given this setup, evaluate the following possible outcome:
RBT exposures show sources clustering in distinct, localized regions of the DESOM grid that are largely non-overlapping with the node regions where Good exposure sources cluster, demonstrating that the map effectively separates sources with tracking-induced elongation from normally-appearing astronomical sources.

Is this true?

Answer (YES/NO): NO